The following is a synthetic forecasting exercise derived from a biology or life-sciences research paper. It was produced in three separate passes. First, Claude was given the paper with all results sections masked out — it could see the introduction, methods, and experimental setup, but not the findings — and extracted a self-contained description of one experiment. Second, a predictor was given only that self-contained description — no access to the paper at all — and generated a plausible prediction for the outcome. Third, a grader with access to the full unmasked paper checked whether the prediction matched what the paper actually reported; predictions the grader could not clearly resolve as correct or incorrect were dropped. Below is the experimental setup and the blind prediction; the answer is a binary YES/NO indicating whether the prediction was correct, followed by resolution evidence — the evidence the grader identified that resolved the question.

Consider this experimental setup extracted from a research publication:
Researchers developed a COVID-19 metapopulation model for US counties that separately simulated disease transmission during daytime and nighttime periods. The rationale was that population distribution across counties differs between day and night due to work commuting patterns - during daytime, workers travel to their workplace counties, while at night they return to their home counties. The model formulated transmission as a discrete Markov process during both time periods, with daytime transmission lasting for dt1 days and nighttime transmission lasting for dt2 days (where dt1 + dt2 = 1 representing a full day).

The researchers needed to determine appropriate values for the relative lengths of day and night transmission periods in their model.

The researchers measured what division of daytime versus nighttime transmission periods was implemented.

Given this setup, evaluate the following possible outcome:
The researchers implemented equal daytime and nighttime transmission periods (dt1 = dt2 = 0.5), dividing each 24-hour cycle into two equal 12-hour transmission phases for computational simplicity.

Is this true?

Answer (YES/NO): NO